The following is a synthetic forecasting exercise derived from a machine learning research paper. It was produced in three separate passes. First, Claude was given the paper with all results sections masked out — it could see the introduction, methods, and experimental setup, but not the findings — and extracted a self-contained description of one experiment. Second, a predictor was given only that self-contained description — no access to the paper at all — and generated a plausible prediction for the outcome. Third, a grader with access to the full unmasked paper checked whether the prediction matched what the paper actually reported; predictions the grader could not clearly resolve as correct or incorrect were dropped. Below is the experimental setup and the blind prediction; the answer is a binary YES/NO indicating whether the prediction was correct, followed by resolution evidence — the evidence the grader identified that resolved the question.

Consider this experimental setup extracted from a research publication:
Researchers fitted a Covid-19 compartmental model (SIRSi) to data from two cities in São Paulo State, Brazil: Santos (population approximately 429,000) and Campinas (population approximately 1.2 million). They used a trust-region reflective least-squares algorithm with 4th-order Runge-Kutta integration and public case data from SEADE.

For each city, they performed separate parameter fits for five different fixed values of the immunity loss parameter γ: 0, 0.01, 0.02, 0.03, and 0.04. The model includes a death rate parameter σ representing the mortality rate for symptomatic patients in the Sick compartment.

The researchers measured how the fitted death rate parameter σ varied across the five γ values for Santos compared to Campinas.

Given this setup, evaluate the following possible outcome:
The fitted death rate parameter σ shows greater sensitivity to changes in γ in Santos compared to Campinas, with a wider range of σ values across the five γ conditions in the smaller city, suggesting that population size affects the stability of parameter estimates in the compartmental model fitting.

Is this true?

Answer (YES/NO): YES